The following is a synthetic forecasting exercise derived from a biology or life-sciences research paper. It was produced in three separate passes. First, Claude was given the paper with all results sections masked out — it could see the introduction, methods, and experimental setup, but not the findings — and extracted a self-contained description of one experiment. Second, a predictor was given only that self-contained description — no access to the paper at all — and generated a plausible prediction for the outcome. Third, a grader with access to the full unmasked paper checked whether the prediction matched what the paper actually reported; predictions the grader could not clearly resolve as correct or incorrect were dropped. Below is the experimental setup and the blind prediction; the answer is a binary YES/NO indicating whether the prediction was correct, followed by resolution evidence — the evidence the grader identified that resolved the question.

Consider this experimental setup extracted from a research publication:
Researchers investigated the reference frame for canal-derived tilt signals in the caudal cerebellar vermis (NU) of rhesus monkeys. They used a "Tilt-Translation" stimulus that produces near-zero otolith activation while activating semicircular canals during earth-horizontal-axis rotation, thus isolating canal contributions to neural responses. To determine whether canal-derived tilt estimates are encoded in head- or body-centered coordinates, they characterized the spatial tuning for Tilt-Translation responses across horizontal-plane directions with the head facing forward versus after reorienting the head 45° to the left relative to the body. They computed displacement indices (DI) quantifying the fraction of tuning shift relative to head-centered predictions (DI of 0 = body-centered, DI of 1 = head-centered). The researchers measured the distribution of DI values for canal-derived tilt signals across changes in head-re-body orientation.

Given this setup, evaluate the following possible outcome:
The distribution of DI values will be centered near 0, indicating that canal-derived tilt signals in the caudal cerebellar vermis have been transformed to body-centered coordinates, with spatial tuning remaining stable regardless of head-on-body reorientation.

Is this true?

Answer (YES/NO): NO